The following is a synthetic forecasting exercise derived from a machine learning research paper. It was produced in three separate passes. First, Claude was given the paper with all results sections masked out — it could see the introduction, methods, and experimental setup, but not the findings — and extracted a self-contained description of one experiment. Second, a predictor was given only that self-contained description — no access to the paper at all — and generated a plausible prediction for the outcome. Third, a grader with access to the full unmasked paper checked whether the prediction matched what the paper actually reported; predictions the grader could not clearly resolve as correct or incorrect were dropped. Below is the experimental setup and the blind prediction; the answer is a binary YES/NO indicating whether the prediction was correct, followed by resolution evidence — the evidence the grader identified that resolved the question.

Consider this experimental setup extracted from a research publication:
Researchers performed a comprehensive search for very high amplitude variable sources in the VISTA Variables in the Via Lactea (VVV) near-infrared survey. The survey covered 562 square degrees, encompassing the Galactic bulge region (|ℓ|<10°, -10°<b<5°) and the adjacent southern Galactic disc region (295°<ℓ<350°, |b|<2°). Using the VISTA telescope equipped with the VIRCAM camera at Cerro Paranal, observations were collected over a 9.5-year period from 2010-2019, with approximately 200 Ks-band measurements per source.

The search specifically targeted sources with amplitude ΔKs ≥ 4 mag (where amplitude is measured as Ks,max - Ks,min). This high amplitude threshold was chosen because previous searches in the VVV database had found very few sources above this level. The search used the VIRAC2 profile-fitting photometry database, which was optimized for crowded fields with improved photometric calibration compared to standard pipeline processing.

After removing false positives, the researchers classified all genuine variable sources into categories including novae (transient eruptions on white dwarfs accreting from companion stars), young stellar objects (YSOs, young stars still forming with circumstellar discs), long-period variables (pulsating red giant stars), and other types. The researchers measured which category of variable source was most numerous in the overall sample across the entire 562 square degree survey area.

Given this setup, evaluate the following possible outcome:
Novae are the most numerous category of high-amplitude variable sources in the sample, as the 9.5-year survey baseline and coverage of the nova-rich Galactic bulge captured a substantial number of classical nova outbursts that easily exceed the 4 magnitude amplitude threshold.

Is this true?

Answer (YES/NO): YES